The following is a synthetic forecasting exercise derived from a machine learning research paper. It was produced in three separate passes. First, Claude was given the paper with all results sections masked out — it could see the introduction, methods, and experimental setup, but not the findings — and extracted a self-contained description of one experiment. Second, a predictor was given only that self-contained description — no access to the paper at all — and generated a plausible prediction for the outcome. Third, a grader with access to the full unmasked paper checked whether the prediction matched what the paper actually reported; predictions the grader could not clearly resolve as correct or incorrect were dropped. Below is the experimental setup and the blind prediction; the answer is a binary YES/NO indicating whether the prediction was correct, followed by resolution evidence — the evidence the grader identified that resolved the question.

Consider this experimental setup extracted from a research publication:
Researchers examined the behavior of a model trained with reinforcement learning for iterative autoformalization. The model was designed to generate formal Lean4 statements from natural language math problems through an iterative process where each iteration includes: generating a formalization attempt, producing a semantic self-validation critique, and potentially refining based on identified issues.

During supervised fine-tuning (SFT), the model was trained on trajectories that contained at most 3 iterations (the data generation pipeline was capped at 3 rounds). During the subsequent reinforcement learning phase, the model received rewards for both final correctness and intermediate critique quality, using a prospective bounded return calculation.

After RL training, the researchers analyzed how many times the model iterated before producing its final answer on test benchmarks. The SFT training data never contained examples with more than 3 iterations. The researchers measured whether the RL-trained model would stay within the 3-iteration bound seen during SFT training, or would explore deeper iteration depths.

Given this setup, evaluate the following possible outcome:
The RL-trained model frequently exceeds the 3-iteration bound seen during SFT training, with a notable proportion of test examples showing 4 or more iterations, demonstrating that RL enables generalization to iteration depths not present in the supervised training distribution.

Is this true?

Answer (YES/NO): NO